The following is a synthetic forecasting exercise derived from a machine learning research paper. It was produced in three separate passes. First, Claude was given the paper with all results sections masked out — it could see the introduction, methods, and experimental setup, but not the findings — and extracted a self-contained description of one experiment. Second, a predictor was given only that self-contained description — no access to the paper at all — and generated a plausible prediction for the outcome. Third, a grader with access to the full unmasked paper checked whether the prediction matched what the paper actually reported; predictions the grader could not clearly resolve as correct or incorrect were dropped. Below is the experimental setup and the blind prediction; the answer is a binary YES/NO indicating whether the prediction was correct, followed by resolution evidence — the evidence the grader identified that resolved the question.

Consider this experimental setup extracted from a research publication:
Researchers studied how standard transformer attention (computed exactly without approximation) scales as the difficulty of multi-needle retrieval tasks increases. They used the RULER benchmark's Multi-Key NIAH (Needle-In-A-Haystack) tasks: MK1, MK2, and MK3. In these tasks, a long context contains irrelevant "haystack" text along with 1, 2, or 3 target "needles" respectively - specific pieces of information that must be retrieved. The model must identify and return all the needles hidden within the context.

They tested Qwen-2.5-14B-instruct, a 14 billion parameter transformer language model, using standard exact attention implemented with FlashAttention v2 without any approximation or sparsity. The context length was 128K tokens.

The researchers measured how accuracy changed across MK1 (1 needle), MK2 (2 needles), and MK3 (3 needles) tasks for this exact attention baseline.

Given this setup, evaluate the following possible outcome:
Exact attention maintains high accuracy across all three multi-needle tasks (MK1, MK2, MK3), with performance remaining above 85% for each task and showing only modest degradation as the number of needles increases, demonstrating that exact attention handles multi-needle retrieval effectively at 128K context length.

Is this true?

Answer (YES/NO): NO